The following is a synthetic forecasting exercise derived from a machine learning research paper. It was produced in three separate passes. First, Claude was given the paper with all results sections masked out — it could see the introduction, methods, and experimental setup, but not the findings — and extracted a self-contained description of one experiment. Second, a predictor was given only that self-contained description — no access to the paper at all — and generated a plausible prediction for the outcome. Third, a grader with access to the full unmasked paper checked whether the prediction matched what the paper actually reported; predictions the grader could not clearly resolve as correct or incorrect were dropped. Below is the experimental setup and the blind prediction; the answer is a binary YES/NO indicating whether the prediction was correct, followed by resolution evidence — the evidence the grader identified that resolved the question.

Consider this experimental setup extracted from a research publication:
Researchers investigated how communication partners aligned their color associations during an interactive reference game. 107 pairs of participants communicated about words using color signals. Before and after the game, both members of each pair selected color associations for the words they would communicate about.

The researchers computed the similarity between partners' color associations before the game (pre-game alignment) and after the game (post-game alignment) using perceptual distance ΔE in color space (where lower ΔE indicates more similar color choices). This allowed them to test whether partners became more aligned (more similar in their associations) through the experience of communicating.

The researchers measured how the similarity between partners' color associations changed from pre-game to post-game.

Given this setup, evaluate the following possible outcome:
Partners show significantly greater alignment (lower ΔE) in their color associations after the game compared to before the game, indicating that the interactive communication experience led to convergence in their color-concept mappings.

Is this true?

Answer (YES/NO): YES